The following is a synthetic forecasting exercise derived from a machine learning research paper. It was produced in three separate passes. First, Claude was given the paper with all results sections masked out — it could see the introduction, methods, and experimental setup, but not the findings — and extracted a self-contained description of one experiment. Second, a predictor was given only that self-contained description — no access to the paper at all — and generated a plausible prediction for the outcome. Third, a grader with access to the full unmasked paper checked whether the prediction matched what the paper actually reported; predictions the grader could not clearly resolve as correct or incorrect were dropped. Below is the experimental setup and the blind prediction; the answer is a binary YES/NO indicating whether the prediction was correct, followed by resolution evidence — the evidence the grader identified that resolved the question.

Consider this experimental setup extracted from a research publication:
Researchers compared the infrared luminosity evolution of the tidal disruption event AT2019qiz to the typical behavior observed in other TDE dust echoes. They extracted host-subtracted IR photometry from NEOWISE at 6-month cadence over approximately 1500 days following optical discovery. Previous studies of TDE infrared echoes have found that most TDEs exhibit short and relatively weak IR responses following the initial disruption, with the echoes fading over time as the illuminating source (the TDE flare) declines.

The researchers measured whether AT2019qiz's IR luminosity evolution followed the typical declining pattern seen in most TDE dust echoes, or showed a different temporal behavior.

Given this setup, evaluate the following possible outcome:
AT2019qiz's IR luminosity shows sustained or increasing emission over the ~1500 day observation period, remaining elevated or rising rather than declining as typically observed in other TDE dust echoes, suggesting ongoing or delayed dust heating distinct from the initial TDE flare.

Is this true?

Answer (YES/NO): YES